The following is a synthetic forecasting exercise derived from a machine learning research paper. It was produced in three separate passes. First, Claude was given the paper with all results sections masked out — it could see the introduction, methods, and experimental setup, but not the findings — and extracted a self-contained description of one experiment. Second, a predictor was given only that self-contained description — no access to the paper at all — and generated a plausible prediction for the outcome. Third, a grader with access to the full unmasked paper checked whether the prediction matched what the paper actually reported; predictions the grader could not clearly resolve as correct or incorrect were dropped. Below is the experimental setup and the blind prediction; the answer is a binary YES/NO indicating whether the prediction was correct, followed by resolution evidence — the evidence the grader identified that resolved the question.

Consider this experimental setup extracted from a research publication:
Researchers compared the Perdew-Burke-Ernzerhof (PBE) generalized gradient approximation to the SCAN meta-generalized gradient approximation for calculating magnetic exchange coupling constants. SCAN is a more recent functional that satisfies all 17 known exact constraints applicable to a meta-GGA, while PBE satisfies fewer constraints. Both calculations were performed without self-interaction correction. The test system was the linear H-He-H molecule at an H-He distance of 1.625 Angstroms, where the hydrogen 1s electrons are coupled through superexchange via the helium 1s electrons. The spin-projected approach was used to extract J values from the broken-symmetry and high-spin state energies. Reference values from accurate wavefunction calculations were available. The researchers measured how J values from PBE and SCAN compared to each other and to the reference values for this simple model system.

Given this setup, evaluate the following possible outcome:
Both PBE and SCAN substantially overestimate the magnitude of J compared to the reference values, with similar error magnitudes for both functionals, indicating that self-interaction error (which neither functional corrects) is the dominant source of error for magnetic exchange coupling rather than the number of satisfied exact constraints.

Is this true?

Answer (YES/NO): YES